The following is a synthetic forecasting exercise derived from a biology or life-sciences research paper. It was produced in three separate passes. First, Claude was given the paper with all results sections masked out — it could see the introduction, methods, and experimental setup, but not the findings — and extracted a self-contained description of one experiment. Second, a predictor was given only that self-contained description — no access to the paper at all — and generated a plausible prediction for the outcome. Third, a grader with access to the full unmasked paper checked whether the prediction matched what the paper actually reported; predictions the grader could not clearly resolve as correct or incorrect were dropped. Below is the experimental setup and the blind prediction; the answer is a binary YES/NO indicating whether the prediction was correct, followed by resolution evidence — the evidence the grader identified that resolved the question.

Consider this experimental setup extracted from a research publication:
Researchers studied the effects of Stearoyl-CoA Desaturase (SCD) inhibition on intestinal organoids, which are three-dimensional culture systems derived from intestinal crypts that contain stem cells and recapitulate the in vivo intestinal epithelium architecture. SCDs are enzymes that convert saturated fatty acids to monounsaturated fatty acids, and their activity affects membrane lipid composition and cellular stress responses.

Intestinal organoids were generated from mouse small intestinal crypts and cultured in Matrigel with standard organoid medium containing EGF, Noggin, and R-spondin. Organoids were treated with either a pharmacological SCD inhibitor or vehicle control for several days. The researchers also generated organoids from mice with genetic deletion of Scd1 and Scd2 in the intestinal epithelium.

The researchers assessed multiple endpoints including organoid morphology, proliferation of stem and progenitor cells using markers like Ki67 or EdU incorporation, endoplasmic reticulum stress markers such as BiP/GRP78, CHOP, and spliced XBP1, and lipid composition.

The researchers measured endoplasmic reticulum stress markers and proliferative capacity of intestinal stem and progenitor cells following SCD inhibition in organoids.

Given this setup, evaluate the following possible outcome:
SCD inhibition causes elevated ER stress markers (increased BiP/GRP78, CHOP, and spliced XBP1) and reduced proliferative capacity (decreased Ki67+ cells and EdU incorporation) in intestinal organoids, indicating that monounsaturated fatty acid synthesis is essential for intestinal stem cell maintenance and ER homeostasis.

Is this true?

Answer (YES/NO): YES